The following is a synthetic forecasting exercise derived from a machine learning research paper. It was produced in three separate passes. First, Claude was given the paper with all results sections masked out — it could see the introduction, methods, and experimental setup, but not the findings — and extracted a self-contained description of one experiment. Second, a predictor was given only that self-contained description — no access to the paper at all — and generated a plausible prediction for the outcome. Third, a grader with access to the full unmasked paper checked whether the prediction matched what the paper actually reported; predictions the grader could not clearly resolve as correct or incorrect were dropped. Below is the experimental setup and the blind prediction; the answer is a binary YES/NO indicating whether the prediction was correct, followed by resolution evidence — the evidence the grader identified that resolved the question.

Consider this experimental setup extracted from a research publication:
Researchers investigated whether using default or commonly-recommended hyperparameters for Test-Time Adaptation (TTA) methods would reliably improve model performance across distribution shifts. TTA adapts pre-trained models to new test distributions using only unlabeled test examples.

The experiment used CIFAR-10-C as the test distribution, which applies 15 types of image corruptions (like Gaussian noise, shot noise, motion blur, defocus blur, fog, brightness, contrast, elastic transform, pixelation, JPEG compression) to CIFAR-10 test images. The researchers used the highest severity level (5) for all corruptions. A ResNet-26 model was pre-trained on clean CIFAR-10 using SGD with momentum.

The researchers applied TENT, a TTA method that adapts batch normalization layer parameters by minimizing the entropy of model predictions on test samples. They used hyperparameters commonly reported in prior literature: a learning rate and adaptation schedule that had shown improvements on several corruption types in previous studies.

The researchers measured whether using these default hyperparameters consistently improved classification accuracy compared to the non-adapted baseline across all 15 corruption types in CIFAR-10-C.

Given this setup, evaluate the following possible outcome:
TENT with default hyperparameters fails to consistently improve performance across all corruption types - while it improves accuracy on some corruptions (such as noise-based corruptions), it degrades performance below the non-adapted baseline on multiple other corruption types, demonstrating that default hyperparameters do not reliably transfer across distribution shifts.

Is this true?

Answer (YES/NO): NO